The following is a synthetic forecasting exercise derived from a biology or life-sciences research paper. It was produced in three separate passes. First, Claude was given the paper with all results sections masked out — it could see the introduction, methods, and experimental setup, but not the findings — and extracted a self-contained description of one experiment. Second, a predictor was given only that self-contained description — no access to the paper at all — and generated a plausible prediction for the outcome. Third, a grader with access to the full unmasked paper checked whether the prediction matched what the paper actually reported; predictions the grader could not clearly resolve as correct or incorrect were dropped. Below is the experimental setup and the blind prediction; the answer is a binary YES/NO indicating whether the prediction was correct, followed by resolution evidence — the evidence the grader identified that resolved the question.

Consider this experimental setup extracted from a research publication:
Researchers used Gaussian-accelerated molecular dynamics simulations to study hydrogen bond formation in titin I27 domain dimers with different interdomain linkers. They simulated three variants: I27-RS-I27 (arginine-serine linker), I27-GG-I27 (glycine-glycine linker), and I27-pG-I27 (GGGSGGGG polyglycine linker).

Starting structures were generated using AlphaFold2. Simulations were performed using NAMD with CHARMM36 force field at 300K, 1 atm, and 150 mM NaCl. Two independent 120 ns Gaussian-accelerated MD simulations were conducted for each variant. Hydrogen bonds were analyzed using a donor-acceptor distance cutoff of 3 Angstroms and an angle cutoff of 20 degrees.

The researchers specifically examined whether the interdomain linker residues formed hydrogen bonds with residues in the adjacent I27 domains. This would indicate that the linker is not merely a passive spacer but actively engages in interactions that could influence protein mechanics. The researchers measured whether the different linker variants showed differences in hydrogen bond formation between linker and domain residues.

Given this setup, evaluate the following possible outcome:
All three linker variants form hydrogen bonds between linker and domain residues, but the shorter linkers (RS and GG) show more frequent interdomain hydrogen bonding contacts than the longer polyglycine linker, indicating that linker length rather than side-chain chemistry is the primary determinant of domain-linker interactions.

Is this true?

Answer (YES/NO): NO